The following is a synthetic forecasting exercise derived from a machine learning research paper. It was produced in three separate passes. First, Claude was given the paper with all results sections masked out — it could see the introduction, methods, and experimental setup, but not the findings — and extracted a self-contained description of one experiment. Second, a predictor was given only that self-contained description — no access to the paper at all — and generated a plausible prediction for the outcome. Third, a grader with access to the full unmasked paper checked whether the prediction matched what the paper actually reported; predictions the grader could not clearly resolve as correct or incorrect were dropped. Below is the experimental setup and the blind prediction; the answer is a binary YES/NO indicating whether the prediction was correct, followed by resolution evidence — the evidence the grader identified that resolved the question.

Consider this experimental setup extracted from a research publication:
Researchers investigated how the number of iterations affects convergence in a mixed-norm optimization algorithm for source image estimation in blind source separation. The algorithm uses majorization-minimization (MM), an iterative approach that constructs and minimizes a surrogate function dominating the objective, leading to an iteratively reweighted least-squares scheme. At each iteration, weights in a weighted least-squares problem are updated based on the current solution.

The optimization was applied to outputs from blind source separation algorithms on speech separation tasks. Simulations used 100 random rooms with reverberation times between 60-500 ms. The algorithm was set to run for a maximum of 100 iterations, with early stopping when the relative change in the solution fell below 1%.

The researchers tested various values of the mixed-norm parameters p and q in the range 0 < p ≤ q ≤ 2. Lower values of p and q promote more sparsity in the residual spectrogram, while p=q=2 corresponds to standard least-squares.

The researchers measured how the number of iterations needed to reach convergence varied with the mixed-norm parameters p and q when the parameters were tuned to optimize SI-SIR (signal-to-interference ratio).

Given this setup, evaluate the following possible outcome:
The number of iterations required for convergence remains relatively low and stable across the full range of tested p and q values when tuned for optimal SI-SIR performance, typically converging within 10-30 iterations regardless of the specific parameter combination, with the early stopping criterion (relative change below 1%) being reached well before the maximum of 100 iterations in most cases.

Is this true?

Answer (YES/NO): NO